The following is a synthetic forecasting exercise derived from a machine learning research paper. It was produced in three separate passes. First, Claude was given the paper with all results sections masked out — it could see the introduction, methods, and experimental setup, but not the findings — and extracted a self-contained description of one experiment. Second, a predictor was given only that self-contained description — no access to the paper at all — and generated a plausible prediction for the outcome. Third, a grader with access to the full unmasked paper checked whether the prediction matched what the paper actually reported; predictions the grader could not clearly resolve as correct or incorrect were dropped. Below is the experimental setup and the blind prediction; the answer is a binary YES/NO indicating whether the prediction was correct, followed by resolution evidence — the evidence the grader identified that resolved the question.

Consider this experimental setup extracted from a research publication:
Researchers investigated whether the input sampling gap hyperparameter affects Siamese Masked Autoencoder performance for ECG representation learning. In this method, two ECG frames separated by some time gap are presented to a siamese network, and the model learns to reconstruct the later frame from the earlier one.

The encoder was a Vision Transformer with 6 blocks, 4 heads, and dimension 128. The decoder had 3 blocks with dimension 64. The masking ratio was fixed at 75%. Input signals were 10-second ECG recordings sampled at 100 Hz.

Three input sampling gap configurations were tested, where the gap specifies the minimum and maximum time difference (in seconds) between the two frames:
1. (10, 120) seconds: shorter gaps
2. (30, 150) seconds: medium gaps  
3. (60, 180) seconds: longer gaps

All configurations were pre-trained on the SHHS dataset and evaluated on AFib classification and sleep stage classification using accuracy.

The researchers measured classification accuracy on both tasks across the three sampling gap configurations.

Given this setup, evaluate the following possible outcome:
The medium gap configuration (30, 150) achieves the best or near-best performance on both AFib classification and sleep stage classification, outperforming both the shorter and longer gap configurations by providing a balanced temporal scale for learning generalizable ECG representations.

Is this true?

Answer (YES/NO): NO